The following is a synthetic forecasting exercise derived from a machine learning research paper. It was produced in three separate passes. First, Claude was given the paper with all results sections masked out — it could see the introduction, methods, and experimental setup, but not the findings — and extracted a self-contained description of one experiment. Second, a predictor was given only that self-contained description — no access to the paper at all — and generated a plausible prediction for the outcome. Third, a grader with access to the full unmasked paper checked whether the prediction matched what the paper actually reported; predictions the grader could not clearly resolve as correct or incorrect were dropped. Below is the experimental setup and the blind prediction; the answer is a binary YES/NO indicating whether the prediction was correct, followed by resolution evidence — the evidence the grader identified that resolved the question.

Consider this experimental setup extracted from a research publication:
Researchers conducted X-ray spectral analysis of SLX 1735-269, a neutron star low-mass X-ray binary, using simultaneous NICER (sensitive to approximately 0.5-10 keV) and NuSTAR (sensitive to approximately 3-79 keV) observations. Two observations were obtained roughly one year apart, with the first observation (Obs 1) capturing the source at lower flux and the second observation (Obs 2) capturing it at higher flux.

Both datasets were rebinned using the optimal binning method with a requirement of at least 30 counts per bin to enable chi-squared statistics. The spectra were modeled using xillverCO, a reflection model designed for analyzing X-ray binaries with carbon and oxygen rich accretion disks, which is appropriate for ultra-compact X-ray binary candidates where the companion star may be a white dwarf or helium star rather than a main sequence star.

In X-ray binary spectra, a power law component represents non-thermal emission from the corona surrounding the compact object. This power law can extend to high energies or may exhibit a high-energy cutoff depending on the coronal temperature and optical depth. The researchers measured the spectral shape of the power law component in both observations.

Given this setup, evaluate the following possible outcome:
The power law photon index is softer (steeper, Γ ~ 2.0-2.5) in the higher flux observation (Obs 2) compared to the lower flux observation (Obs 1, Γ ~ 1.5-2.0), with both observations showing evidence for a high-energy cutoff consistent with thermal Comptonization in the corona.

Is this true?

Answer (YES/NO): NO